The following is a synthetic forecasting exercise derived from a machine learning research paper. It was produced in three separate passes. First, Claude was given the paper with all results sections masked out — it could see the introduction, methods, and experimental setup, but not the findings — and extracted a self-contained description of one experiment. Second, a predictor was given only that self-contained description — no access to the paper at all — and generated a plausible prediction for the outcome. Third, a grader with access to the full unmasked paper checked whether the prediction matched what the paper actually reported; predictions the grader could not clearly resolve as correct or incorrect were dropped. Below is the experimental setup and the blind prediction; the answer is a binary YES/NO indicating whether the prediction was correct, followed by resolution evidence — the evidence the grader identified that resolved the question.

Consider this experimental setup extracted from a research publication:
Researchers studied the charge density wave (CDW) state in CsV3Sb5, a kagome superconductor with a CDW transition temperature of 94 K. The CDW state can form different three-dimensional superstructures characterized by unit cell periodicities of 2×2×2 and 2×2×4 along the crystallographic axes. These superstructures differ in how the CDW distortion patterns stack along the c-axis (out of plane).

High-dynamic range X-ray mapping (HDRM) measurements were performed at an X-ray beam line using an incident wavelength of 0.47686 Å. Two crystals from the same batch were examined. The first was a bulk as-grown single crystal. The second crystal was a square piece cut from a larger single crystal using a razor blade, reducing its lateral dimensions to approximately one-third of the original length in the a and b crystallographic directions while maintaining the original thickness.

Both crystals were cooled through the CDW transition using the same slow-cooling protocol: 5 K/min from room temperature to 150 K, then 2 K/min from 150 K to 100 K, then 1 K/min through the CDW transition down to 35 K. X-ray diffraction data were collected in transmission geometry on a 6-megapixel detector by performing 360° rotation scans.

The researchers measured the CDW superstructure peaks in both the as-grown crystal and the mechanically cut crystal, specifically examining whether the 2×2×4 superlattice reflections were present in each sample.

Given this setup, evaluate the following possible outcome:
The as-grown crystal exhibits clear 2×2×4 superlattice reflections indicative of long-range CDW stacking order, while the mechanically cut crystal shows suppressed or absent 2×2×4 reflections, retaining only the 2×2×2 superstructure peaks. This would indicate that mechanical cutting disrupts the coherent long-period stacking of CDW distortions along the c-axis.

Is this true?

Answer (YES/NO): YES